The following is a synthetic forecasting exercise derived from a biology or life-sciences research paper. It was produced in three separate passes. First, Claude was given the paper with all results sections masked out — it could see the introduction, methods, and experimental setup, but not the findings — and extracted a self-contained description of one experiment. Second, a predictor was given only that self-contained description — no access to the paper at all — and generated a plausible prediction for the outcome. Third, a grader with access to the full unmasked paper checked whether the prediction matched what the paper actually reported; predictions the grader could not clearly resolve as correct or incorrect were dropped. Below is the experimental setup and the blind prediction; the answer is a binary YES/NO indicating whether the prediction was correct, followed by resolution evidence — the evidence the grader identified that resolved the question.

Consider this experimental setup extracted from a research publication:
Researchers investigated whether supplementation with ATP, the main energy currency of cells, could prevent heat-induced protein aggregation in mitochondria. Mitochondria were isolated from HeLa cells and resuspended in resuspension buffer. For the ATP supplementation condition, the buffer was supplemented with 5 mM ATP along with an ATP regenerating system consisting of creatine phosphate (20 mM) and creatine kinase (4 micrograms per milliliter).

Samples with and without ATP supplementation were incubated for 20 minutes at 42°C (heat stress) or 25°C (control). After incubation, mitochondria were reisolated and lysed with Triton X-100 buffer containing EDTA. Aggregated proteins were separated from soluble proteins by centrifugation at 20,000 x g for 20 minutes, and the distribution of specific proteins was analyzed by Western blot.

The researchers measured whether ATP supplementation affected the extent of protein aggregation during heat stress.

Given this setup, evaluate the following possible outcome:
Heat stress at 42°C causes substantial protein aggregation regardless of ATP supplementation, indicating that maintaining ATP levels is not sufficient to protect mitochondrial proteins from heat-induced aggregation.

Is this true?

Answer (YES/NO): YES